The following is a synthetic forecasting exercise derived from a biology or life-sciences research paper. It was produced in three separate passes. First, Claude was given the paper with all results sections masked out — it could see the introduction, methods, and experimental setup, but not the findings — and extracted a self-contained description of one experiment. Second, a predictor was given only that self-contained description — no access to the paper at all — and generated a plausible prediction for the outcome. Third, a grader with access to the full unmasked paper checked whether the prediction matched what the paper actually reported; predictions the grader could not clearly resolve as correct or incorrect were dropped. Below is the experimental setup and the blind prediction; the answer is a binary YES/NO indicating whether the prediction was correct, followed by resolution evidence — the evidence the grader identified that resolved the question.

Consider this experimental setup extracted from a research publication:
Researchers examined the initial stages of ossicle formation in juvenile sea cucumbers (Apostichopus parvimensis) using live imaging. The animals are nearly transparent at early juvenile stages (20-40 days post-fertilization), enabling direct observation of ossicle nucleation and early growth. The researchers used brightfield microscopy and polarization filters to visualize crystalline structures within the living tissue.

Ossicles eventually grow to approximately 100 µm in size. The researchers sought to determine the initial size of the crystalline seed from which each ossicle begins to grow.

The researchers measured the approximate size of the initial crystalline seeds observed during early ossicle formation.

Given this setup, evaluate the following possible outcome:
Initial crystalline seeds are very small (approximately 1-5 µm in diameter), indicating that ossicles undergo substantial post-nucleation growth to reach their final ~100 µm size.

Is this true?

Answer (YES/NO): YES